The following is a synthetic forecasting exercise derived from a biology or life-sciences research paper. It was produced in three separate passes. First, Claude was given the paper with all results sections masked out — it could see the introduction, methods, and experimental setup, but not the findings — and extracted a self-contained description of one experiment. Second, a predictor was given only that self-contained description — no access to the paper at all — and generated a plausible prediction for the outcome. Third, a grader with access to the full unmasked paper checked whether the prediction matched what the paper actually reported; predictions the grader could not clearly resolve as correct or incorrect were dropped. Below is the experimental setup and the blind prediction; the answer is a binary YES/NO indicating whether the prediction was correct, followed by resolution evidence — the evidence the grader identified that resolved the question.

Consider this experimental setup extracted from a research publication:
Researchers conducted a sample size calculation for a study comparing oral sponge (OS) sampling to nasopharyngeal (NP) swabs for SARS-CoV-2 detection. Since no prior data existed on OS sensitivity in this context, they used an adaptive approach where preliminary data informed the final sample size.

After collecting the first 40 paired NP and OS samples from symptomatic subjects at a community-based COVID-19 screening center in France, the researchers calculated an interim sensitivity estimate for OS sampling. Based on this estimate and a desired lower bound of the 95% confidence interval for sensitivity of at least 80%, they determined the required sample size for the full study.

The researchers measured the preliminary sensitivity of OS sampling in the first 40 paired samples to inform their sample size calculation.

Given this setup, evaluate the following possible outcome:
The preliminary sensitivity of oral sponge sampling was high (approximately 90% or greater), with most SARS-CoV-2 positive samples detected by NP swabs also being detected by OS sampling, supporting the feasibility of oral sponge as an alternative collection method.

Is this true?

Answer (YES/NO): NO